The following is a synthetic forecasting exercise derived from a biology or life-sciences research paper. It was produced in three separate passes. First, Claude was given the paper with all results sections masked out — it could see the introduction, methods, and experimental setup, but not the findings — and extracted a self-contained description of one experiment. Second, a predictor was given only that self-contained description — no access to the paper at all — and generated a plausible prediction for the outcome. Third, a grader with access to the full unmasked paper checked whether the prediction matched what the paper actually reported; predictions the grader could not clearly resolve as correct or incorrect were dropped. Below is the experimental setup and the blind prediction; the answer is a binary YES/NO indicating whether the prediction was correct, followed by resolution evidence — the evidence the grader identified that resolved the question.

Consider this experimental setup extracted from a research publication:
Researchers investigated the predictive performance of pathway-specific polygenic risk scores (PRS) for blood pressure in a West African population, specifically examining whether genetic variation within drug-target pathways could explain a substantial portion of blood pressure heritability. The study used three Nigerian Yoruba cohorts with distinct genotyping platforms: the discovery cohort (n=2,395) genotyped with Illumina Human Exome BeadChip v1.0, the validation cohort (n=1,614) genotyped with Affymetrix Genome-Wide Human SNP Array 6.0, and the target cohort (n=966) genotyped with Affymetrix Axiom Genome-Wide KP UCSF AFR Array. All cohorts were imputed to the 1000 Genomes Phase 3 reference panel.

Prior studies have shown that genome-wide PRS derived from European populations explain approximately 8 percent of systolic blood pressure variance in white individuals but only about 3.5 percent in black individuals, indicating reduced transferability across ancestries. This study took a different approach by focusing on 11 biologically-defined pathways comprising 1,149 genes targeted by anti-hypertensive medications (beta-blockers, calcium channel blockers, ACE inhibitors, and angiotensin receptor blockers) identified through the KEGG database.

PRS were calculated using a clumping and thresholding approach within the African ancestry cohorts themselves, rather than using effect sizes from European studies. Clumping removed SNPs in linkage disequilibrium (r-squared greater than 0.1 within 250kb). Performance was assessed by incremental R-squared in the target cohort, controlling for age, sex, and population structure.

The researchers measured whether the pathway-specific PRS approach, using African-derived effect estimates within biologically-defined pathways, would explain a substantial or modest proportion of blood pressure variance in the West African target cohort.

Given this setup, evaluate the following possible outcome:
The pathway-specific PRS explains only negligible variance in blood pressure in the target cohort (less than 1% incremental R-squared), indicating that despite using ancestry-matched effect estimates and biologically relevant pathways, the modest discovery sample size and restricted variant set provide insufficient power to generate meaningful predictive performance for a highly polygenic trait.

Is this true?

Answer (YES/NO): NO